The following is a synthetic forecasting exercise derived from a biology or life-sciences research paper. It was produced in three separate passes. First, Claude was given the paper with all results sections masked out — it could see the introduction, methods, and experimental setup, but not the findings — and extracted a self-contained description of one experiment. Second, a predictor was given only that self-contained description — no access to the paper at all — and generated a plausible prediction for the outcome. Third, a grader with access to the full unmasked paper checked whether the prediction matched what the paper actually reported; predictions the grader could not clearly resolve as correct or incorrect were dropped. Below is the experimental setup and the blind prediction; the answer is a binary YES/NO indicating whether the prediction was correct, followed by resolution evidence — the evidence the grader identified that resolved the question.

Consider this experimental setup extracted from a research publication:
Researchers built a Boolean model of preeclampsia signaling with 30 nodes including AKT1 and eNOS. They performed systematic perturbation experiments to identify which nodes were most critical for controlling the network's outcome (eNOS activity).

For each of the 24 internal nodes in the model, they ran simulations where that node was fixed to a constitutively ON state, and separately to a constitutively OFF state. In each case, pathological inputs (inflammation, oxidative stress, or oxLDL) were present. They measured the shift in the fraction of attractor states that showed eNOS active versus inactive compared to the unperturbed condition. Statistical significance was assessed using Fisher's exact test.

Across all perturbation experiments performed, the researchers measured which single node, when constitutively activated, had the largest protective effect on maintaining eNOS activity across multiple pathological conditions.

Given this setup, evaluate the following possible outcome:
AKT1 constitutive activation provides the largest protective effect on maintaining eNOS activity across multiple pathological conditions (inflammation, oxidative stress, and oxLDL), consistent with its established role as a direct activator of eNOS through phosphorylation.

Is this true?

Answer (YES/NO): YES